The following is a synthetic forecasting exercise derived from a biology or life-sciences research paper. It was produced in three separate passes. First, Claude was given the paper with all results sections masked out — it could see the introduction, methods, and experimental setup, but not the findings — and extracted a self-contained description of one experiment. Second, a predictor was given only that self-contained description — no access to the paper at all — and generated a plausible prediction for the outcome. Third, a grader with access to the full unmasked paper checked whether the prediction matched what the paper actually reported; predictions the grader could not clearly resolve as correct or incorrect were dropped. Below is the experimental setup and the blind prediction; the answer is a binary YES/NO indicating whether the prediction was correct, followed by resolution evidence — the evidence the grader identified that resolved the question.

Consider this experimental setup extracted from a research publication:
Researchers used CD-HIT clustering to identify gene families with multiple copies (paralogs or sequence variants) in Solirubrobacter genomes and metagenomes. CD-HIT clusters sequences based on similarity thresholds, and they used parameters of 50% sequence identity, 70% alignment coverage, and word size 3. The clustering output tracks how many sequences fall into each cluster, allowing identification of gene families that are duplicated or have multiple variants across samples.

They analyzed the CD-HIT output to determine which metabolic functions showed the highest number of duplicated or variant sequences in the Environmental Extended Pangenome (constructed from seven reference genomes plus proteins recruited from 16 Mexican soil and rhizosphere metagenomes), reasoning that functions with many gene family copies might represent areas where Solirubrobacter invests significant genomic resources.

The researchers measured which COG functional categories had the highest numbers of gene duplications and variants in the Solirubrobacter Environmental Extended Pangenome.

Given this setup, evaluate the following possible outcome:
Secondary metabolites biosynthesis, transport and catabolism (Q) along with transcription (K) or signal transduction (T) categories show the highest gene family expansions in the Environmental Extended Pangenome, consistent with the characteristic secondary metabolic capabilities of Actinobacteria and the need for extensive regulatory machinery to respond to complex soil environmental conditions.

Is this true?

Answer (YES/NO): NO